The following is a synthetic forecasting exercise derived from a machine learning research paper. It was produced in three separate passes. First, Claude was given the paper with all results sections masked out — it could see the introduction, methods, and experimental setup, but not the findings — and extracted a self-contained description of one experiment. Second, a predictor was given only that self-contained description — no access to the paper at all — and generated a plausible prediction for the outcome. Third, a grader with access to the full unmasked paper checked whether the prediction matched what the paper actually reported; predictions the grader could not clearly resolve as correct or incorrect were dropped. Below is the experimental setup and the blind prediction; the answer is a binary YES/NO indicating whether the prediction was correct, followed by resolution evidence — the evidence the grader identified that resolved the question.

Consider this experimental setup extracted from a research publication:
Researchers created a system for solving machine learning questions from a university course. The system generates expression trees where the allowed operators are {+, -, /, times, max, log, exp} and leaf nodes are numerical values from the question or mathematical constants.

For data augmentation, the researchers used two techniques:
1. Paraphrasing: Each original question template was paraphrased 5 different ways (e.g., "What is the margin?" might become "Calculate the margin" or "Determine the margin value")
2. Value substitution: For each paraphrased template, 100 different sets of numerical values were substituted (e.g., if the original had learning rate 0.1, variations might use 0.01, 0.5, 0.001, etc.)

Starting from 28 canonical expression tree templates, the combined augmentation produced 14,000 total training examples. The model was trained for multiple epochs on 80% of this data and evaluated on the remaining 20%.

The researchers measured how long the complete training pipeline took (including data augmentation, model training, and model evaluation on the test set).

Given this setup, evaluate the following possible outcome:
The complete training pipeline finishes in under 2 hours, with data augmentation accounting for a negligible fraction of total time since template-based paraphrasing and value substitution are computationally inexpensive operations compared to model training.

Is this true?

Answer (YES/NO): NO